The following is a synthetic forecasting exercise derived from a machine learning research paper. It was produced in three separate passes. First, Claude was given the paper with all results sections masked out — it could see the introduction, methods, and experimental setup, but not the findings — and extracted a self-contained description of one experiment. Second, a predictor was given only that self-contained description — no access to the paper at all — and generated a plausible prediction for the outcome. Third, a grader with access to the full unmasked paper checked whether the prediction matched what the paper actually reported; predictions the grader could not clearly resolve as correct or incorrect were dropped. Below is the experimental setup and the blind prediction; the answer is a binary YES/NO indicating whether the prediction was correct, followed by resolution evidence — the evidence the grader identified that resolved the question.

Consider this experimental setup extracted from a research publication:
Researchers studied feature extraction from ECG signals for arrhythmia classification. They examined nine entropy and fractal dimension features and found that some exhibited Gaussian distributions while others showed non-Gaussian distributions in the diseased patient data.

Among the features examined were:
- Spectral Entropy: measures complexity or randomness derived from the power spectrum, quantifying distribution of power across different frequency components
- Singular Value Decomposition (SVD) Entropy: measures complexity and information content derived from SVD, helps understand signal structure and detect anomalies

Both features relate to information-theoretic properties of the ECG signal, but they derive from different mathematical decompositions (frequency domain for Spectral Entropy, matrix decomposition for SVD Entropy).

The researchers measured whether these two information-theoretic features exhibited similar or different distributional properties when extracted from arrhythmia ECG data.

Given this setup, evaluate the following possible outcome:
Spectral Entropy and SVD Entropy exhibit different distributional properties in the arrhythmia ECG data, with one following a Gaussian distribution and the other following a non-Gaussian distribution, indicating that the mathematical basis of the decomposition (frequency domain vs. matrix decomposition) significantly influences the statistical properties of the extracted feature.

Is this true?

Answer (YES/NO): YES